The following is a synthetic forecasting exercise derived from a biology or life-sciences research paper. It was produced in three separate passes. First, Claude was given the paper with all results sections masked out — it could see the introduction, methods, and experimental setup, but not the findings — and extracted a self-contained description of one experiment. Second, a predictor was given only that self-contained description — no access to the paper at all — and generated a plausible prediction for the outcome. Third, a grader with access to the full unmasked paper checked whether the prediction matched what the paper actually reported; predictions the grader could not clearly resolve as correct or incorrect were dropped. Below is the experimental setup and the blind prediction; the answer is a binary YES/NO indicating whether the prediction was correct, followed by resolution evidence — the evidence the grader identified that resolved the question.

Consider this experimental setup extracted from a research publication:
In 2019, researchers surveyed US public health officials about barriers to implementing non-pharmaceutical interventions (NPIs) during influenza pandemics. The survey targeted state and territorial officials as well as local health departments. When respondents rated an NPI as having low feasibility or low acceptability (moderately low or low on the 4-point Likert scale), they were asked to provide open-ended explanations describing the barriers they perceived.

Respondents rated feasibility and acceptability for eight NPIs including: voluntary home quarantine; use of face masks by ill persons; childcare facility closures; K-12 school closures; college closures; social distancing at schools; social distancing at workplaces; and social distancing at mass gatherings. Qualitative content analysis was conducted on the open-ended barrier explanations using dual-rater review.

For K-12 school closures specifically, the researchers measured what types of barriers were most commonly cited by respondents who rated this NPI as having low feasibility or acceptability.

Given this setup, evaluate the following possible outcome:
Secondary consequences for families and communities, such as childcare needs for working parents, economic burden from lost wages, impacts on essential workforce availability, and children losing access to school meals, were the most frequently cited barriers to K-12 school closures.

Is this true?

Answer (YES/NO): YES